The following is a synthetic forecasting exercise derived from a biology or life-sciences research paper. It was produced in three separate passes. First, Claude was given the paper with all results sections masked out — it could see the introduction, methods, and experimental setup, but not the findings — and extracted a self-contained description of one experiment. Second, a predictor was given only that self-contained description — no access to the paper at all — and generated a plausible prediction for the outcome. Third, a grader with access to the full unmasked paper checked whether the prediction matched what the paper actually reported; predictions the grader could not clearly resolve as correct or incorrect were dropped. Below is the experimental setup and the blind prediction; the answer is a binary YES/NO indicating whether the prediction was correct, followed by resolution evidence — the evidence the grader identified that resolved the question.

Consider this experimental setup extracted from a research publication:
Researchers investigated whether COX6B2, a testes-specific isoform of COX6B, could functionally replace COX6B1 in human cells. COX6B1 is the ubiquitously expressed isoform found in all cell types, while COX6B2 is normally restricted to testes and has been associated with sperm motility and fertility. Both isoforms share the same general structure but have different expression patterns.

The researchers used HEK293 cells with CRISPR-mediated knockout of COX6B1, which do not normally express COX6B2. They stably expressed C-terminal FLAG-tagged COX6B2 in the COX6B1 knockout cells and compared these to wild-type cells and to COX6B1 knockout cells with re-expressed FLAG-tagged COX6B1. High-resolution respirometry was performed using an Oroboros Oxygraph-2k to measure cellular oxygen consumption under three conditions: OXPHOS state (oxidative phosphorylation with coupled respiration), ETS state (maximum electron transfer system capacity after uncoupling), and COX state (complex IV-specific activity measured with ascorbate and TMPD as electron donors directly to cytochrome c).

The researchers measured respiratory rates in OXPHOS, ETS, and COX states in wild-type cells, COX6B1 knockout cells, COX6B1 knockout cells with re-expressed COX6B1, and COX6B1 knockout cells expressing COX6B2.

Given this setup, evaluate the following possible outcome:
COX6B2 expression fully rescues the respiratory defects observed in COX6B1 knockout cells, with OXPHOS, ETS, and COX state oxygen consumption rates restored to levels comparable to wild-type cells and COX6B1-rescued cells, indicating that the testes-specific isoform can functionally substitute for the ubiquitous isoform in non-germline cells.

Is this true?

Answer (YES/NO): NO